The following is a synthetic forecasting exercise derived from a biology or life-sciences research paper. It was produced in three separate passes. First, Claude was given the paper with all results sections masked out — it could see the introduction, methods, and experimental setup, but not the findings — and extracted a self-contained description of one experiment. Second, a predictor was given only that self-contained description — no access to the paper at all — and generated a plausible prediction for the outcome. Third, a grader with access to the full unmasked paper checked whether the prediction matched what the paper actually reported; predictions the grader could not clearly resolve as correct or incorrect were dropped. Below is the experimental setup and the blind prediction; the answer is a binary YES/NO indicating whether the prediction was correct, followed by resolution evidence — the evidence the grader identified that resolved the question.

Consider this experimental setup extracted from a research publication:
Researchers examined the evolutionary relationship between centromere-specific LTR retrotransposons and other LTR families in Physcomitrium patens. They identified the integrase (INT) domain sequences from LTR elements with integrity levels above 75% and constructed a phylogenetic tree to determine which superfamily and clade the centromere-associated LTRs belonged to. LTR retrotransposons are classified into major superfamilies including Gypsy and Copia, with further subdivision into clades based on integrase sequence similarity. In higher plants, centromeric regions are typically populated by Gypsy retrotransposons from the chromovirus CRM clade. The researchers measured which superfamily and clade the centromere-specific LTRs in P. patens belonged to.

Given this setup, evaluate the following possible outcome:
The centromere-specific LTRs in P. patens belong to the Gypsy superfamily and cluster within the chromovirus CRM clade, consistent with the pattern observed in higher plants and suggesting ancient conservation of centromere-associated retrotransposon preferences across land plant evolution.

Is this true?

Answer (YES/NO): NO